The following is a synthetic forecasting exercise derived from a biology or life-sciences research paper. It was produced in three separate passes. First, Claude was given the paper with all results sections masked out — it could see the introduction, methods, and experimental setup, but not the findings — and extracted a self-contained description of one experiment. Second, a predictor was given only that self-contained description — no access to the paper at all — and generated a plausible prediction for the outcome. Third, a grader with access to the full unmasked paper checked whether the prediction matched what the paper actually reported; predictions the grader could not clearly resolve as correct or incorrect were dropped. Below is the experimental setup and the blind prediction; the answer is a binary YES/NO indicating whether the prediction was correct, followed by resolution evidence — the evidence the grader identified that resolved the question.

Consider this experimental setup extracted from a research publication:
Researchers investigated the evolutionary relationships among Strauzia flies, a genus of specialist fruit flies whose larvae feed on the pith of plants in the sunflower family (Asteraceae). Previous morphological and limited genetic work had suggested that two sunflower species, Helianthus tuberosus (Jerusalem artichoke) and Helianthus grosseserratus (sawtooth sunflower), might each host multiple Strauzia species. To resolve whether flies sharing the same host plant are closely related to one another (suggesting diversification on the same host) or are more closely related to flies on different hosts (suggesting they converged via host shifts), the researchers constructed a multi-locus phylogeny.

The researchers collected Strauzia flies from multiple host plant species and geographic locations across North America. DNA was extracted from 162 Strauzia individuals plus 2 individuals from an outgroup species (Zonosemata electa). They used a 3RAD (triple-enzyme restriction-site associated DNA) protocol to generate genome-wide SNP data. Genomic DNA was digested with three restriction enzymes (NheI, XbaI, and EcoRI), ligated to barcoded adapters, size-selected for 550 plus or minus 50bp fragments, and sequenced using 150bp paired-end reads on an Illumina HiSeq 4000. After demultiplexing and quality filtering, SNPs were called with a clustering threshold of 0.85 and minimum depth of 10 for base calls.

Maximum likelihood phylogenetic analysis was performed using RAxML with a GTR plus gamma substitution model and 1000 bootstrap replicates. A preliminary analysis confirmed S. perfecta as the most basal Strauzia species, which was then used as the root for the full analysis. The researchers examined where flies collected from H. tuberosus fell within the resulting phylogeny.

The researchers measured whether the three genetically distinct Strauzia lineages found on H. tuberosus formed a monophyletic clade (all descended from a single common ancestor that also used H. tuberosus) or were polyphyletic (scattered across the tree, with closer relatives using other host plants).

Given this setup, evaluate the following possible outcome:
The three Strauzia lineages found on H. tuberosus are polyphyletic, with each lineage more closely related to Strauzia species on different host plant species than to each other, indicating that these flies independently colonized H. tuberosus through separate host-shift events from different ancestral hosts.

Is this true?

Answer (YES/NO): YES